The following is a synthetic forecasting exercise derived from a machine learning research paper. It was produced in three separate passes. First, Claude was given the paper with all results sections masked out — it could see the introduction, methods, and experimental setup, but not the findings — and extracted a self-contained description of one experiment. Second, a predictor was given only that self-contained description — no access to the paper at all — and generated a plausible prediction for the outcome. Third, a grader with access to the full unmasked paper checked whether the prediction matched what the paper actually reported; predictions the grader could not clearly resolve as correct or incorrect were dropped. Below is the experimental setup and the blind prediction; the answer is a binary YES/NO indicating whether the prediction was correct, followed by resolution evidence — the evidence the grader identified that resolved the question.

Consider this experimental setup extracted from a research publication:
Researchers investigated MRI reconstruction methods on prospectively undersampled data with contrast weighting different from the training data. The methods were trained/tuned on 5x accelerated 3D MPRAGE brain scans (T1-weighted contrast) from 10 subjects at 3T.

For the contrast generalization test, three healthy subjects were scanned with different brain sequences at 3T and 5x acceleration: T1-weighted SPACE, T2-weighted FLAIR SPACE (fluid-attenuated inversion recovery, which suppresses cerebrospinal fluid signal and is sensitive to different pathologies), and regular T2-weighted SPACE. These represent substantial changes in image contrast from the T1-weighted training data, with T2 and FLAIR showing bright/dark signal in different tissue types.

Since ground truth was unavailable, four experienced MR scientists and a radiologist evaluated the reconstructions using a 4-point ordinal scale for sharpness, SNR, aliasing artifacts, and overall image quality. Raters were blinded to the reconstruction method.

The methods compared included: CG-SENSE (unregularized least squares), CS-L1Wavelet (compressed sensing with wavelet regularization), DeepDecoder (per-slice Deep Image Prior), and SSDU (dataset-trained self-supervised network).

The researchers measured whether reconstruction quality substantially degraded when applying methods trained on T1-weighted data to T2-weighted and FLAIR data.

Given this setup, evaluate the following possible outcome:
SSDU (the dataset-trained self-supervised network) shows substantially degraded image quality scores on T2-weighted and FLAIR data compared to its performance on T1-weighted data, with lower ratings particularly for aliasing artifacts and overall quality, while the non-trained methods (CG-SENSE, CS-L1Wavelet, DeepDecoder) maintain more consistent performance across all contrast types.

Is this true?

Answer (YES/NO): NO